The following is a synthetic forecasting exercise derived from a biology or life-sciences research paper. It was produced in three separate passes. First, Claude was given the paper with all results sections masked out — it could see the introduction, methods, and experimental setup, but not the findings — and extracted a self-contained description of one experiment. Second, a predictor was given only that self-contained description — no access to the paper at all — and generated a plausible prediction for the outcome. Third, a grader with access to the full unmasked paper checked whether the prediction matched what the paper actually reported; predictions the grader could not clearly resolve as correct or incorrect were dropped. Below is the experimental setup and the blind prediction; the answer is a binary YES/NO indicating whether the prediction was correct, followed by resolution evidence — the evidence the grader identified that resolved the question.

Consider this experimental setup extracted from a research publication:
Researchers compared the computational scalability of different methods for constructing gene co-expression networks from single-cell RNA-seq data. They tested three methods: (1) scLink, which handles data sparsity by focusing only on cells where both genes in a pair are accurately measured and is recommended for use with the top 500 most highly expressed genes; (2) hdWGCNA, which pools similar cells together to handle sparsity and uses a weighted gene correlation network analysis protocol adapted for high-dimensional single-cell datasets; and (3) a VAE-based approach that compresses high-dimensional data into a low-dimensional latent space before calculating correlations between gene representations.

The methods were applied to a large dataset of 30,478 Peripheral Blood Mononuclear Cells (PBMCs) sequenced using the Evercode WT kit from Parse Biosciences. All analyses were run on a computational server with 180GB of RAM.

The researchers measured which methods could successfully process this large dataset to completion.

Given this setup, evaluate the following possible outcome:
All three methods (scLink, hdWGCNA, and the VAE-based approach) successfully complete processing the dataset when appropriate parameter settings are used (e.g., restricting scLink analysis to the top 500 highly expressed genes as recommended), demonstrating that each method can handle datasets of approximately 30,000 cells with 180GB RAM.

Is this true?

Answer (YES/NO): NO